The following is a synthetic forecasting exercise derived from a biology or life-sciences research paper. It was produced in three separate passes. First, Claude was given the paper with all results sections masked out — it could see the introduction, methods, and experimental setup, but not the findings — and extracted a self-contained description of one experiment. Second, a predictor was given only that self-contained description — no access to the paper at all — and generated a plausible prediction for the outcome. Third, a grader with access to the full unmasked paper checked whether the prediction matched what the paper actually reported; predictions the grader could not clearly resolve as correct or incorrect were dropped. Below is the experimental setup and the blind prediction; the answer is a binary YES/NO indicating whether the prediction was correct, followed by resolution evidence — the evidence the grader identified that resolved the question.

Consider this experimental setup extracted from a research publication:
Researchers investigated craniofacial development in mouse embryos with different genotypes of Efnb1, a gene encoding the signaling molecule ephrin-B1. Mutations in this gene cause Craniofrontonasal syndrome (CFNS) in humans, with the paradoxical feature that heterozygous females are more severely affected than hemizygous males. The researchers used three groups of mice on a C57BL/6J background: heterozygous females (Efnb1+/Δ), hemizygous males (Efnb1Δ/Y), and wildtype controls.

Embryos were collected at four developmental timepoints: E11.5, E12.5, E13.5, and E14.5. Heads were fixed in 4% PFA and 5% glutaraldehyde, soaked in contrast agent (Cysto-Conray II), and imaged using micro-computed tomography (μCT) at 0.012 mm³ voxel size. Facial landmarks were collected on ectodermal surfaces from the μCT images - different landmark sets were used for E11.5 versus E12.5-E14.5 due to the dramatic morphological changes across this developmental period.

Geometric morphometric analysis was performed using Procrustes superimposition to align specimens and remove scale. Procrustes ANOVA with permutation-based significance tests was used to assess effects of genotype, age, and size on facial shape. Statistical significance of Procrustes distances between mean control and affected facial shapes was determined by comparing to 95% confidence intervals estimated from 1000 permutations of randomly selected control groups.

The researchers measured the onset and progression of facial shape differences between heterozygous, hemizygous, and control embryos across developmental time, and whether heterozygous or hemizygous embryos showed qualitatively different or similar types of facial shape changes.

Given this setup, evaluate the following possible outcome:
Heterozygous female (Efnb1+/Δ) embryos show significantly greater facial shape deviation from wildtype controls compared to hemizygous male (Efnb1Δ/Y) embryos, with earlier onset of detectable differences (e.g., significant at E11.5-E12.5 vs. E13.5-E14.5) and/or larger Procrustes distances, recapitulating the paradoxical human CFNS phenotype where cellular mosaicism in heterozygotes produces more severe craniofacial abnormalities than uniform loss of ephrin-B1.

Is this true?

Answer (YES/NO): YES